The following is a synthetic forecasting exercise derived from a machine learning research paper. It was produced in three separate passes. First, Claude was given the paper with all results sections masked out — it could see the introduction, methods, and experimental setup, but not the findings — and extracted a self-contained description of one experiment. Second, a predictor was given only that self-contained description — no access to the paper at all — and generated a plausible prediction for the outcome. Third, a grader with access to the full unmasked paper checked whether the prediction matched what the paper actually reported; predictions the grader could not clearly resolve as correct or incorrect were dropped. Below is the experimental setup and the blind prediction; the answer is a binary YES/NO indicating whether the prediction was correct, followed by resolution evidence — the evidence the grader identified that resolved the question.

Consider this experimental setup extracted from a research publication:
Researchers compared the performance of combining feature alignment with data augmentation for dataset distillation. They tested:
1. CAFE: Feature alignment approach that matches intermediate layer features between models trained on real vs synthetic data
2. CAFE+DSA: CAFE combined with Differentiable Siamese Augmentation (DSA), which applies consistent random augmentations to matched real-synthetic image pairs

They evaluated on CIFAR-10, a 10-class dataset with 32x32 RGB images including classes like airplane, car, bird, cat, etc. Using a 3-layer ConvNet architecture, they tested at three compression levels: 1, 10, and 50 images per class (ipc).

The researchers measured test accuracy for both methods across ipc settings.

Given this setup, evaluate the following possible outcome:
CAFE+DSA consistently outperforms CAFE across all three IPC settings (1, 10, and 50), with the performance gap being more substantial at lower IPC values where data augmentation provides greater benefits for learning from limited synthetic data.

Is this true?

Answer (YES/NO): NO